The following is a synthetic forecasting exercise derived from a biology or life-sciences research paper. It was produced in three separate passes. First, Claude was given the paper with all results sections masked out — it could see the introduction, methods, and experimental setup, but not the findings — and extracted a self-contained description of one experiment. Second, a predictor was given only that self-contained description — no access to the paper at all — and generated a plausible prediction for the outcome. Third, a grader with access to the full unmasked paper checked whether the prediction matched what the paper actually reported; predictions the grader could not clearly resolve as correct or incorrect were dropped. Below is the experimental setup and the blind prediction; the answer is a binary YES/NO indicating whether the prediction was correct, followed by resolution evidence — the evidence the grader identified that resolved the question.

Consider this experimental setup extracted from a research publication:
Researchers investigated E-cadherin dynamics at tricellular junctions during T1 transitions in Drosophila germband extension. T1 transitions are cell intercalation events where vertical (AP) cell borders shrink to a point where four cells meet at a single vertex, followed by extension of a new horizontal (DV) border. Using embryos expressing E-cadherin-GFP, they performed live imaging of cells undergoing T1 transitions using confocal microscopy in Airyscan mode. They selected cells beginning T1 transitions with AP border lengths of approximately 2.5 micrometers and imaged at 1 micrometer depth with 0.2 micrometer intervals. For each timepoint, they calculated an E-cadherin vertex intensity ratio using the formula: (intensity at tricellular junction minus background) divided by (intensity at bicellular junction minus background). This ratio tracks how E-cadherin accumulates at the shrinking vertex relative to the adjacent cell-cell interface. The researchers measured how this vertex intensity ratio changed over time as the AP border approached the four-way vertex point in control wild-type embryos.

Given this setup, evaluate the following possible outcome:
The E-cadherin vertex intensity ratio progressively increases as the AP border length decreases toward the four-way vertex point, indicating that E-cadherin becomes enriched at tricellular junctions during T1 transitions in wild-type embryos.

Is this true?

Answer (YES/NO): NO